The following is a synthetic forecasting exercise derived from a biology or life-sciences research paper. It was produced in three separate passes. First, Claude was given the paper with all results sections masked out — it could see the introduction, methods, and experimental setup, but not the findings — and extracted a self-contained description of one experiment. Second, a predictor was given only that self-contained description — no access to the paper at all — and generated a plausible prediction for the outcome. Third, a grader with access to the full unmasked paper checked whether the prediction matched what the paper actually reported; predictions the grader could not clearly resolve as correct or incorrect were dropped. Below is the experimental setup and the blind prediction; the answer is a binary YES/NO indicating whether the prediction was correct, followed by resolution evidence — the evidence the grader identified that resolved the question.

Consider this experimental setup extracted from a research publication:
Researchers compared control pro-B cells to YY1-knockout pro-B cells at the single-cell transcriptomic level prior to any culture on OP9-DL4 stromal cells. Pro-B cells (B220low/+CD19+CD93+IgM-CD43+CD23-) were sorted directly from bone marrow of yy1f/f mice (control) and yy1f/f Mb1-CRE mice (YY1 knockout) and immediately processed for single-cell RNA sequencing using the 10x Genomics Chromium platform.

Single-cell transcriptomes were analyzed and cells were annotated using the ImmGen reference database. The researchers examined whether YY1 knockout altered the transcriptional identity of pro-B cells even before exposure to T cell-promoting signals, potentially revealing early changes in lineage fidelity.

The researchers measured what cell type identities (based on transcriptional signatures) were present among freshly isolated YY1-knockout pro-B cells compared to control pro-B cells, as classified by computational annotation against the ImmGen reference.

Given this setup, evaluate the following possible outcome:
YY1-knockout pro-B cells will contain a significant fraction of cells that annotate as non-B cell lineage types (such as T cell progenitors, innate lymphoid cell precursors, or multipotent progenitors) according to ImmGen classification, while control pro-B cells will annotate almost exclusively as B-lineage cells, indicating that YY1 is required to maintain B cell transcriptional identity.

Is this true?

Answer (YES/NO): NO